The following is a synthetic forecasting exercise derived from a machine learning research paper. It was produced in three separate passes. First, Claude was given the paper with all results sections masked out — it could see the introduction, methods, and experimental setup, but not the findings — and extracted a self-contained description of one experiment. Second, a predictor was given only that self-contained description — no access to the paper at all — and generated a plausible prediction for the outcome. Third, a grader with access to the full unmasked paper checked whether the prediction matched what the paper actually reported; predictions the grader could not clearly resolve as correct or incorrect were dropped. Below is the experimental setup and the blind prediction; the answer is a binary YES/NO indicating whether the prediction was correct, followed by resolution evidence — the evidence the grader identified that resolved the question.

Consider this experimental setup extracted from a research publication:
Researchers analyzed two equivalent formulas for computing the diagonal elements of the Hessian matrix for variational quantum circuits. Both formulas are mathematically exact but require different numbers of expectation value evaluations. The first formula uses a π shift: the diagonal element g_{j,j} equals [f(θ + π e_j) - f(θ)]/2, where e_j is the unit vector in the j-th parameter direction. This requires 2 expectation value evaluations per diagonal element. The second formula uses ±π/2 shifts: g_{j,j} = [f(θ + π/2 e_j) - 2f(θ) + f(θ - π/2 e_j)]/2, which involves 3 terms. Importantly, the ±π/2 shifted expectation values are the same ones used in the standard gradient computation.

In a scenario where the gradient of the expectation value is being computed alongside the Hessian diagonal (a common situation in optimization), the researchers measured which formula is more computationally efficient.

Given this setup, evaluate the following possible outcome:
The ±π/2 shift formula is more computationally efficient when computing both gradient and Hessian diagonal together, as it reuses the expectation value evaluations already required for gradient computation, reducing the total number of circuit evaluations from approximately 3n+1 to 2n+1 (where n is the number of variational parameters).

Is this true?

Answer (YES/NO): YES